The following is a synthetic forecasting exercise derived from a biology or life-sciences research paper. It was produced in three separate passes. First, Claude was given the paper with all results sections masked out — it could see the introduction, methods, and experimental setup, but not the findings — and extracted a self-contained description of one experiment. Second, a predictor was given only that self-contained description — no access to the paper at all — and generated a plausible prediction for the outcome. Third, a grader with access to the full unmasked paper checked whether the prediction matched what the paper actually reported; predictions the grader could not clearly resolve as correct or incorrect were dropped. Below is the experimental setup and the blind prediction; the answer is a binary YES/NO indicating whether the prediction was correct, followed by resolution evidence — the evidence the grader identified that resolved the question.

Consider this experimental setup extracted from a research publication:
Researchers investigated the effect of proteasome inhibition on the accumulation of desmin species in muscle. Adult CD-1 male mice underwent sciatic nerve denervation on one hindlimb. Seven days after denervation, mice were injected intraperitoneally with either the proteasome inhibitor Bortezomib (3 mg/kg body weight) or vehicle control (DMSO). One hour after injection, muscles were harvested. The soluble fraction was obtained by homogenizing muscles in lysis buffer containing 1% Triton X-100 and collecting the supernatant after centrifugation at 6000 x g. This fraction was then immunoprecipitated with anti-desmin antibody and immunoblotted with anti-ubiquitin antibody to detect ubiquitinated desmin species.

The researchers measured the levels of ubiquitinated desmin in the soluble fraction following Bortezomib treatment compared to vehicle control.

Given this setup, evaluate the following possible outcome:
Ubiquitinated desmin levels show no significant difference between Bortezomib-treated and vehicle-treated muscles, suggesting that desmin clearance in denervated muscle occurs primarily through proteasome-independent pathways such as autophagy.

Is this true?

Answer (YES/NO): NO